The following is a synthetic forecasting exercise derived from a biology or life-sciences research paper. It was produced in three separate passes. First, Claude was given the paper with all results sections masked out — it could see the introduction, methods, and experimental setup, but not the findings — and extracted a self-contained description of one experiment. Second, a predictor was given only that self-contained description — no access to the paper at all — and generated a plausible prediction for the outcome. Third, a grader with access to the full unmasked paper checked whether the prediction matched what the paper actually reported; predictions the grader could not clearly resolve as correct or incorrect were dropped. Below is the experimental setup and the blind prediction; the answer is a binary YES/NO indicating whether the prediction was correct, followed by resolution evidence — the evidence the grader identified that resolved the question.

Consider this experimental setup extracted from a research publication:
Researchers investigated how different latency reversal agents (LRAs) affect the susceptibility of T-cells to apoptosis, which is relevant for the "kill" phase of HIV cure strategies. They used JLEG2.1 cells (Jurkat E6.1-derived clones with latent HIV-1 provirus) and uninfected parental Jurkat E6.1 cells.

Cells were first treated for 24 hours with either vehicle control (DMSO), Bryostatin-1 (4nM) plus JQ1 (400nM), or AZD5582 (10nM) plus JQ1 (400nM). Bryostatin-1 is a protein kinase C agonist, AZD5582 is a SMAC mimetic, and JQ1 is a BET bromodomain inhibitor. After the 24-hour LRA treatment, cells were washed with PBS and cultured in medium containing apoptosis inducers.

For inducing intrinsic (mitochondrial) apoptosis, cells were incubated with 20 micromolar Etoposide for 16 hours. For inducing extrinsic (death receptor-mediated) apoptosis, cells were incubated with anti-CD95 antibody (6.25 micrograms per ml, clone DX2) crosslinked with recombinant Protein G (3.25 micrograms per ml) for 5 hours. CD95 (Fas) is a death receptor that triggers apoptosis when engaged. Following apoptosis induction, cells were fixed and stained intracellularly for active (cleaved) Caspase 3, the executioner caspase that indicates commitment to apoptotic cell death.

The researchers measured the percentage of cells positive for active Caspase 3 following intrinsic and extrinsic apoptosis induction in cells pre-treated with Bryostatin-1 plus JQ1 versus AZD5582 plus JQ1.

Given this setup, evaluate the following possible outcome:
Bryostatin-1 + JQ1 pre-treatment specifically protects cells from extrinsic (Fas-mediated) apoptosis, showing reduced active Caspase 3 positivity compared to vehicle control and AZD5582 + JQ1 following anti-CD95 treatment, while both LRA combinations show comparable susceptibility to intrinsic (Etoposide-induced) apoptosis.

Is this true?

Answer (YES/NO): NO